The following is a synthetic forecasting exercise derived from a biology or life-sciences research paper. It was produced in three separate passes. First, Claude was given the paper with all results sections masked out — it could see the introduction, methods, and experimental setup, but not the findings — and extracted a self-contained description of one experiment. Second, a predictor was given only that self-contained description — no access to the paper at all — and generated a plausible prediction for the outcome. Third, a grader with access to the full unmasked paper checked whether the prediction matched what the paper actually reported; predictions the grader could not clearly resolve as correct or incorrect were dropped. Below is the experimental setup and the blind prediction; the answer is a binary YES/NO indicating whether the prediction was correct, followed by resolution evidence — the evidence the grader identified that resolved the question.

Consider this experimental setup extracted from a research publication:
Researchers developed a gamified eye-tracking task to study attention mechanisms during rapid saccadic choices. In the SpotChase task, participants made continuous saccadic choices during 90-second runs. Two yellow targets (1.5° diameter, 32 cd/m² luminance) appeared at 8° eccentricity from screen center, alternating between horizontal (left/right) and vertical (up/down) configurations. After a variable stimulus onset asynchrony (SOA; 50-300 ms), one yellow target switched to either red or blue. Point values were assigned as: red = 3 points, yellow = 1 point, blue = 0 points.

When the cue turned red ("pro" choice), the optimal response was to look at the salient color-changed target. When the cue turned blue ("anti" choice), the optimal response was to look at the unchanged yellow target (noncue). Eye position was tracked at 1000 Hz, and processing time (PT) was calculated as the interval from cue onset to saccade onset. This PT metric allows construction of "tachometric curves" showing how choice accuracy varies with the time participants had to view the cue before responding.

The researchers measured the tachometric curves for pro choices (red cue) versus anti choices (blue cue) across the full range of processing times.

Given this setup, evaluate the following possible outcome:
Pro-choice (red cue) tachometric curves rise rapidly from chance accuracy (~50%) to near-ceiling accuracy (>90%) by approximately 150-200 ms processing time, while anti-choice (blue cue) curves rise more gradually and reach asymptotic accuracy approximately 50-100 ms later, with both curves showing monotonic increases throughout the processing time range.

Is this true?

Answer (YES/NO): NO